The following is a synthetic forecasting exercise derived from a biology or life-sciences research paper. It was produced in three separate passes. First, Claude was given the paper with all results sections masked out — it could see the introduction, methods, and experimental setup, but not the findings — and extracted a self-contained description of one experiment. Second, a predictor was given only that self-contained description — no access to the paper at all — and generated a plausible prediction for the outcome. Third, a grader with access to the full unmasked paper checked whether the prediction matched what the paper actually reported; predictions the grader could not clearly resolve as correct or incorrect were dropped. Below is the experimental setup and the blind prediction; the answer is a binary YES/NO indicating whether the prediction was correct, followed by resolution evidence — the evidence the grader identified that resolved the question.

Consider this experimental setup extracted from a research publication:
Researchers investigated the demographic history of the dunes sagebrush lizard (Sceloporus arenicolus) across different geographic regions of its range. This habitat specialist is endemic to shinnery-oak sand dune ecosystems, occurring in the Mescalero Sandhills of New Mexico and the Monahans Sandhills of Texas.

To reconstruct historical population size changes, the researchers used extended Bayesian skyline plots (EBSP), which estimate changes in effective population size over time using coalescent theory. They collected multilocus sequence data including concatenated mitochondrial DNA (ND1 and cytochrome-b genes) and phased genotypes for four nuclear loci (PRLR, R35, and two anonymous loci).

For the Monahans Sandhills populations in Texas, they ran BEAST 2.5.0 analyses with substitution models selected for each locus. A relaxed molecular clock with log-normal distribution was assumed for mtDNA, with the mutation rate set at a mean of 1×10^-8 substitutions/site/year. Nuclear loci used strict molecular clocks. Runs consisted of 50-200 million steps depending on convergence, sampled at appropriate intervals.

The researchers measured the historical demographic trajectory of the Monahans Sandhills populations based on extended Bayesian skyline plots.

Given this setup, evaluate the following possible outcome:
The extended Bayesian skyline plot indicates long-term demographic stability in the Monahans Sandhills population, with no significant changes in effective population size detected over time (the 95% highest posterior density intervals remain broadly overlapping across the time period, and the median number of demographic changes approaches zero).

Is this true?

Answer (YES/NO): YES